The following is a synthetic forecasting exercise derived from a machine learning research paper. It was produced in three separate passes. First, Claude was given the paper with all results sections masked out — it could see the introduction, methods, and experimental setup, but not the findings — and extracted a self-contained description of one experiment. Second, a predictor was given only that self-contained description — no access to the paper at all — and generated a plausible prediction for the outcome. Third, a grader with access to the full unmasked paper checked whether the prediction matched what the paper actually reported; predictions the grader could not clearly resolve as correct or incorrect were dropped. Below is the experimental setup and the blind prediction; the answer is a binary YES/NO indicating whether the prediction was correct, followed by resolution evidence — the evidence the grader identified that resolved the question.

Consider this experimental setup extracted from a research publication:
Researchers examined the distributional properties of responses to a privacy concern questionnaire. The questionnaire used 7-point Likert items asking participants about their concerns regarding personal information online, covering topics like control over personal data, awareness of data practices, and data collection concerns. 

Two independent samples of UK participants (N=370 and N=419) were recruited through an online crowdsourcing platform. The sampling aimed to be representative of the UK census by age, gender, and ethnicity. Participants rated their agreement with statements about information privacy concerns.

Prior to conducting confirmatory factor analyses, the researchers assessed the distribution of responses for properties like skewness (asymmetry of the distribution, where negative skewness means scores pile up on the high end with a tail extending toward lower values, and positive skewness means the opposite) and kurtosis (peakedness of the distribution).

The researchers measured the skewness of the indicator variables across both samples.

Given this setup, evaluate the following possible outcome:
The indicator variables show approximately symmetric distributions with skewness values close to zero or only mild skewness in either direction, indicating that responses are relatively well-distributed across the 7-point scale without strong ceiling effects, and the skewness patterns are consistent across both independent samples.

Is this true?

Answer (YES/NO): NO